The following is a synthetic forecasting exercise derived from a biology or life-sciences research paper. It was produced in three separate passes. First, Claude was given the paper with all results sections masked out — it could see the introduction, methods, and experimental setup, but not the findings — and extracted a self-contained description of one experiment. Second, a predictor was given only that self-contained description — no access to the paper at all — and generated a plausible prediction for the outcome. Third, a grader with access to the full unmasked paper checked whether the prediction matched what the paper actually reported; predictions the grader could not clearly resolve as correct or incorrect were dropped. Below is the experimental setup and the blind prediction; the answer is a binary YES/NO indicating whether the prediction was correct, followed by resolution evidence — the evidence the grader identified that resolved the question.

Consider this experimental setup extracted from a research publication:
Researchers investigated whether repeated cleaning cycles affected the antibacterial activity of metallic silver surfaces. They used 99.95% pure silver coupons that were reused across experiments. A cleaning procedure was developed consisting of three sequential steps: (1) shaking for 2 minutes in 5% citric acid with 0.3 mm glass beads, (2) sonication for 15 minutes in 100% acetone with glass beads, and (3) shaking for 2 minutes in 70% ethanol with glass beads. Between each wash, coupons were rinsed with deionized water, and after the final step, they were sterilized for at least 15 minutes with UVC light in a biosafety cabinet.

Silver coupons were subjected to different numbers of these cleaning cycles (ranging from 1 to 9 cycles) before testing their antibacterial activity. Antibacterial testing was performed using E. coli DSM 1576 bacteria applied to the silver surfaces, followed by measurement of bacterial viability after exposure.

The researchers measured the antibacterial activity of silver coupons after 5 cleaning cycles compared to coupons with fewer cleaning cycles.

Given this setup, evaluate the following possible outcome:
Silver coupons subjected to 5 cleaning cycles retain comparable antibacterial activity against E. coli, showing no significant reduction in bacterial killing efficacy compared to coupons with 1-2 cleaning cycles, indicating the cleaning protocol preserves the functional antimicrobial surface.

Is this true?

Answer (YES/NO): NO